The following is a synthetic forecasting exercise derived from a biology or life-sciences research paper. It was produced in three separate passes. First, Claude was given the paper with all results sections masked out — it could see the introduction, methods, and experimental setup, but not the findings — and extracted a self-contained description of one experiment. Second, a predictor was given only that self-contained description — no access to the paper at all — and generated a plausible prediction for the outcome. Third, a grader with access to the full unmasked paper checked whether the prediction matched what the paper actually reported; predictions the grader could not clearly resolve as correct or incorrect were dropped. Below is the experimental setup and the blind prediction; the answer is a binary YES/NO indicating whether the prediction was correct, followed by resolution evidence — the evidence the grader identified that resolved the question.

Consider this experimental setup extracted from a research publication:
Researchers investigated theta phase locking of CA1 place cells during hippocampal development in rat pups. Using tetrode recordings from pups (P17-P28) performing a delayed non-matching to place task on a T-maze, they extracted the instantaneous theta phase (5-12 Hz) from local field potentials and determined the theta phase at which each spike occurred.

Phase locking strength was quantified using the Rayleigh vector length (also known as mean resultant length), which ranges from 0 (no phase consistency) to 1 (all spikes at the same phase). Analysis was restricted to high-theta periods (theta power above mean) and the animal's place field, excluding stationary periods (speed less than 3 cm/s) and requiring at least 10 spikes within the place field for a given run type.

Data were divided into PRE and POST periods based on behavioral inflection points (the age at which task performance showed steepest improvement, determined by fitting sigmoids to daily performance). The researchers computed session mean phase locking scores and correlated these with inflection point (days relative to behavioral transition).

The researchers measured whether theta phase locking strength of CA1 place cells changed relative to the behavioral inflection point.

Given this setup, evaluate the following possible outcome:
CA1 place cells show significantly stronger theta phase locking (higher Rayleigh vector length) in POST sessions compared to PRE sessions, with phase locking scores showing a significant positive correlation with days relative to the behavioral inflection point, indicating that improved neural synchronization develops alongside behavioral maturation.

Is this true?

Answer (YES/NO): NO